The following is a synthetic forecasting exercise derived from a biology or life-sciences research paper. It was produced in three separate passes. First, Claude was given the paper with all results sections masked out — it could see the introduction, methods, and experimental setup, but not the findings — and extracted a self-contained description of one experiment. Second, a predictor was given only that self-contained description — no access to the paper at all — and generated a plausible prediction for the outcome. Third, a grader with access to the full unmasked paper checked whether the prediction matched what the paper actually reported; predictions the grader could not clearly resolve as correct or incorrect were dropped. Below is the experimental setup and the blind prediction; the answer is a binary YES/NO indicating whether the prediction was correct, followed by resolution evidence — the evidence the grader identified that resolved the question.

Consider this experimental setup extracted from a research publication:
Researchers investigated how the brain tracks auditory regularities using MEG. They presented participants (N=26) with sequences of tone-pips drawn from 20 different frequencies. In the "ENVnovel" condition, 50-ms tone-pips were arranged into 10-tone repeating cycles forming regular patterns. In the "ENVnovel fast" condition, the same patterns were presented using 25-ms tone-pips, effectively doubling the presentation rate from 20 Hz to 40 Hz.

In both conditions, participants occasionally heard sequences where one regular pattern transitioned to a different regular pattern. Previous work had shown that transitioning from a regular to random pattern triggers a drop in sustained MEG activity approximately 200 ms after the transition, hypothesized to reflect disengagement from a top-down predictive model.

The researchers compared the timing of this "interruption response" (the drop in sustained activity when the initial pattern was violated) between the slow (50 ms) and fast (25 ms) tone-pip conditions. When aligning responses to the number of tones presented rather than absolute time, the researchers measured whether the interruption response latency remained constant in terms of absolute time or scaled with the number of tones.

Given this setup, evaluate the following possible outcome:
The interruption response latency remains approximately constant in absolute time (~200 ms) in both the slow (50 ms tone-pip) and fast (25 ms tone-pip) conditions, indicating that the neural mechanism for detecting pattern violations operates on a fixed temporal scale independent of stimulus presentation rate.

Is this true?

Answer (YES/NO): NO